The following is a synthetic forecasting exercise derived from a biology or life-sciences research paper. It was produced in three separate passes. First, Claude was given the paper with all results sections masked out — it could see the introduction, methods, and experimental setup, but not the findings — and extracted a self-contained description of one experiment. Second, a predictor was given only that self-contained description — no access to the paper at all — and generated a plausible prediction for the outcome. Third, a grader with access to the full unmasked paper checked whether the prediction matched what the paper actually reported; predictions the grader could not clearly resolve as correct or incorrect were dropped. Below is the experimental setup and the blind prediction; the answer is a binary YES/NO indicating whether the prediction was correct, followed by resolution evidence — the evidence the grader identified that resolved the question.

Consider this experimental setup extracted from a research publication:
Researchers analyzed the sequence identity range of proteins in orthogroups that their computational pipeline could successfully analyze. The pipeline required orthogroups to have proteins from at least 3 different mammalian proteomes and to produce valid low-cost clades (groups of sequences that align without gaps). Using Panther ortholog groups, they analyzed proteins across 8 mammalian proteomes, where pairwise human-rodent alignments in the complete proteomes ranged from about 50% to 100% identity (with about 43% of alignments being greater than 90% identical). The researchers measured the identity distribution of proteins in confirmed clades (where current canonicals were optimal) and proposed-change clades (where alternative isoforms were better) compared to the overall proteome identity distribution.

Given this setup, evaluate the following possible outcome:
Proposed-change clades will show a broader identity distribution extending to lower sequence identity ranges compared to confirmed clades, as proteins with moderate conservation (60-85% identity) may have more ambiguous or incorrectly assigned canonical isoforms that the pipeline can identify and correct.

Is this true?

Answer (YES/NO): NO